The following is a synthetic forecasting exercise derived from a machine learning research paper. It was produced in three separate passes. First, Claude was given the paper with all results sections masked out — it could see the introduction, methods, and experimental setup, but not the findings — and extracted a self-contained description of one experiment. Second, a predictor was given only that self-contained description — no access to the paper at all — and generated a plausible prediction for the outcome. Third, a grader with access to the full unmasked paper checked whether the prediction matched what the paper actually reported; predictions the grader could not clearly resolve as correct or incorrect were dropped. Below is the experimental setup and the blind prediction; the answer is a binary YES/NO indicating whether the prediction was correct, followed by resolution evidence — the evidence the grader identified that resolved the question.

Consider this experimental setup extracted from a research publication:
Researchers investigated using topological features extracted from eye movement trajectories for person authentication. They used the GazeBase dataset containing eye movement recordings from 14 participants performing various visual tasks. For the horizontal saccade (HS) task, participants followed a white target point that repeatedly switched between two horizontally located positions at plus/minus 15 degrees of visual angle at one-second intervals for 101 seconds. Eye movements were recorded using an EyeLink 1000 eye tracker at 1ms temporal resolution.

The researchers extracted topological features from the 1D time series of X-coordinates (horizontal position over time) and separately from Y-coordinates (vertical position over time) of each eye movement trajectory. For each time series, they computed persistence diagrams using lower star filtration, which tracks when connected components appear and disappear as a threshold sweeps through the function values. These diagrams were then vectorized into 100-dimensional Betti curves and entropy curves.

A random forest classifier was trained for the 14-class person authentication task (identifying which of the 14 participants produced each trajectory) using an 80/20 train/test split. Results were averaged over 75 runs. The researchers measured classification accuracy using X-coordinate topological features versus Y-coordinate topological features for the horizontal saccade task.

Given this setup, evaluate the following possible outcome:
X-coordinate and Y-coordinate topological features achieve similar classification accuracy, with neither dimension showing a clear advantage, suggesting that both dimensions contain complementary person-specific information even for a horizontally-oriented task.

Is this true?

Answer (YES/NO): NO